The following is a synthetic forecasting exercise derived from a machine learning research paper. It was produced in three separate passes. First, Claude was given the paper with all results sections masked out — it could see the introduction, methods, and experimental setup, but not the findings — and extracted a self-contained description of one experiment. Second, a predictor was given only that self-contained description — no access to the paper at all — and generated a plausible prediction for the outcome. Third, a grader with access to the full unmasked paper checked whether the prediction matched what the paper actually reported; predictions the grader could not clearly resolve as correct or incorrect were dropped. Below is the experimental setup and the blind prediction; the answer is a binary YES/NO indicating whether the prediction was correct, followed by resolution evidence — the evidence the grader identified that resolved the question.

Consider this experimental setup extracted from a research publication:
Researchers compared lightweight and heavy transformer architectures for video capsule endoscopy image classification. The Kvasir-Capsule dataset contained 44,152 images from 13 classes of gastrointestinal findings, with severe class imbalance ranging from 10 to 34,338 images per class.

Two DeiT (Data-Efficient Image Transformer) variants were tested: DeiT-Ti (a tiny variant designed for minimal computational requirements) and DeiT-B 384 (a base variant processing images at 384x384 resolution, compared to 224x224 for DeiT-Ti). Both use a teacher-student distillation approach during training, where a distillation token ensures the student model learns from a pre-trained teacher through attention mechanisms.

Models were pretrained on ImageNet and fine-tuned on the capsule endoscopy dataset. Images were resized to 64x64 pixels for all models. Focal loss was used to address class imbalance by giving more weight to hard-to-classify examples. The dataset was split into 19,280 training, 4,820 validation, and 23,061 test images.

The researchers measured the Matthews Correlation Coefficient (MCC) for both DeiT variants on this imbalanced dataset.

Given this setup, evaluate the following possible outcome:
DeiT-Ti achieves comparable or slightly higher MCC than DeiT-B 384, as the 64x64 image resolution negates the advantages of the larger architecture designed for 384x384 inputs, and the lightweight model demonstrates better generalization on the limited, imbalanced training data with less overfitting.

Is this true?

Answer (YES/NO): NO